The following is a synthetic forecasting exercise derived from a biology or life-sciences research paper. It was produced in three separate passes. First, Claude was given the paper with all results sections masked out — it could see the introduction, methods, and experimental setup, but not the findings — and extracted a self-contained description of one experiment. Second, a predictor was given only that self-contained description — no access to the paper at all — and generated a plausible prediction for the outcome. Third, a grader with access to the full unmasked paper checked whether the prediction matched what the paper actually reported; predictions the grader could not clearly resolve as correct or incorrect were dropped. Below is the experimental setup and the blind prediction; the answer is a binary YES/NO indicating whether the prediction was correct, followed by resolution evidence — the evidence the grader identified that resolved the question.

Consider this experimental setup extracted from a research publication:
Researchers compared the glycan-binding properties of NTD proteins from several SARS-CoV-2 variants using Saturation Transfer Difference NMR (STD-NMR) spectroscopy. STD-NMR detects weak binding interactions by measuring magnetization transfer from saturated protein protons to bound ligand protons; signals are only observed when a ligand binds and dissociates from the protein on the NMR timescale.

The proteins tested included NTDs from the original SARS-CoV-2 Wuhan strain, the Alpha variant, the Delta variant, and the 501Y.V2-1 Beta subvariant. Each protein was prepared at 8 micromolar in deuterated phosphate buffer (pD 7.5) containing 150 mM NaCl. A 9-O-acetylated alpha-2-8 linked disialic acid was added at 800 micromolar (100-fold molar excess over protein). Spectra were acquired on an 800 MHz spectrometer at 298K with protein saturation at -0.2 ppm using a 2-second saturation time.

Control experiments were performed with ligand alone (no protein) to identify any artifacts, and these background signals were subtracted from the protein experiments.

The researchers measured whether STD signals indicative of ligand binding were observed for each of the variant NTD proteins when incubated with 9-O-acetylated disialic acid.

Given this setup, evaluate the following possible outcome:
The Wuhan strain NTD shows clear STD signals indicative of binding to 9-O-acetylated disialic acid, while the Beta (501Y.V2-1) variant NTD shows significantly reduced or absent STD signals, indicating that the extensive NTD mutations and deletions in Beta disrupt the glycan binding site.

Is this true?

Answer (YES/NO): NO